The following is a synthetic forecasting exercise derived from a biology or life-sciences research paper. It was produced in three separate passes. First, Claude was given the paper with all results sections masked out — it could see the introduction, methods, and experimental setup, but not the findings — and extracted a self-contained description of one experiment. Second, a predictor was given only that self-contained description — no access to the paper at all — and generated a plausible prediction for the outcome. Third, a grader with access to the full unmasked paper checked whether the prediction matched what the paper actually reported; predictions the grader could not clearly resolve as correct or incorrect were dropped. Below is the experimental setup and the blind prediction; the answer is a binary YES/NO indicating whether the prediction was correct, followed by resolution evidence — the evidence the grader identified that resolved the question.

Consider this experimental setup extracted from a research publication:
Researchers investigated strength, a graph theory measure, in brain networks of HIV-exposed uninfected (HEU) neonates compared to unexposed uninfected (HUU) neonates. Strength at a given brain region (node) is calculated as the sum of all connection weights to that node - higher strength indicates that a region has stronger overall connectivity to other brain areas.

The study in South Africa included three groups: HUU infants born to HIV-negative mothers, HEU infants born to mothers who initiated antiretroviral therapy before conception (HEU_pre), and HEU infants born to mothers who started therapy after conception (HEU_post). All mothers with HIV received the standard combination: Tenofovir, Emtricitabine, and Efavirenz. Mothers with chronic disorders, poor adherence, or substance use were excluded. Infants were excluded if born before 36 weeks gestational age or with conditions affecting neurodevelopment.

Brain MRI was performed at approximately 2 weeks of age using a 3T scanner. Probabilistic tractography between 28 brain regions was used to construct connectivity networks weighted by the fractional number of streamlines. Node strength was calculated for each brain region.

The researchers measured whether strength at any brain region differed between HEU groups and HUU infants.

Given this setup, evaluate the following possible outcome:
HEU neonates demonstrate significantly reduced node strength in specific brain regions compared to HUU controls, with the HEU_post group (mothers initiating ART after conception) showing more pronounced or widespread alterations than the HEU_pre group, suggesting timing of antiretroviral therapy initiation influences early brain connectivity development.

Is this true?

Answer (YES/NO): NO